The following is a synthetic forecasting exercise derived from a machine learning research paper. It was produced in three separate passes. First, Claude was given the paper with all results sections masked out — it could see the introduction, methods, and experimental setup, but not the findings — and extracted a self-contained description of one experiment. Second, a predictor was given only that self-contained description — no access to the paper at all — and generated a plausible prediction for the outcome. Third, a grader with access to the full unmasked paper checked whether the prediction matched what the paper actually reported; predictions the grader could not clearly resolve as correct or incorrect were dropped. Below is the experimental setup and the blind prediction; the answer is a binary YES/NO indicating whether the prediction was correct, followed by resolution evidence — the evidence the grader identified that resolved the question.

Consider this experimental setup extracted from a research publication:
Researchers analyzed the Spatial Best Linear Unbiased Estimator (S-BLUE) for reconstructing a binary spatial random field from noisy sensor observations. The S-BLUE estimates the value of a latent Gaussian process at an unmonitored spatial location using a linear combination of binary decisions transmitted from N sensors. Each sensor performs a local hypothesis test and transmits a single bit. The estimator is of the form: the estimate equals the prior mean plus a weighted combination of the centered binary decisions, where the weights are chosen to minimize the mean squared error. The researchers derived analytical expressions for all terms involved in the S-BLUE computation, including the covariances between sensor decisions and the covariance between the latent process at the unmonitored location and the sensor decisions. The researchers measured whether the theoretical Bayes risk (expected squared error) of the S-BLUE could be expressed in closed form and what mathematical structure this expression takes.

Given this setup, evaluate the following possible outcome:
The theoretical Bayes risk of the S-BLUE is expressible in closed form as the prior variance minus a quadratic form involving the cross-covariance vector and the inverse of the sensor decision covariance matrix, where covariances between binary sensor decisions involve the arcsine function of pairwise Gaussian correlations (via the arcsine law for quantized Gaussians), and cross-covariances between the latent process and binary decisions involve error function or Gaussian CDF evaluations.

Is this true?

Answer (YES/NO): NO